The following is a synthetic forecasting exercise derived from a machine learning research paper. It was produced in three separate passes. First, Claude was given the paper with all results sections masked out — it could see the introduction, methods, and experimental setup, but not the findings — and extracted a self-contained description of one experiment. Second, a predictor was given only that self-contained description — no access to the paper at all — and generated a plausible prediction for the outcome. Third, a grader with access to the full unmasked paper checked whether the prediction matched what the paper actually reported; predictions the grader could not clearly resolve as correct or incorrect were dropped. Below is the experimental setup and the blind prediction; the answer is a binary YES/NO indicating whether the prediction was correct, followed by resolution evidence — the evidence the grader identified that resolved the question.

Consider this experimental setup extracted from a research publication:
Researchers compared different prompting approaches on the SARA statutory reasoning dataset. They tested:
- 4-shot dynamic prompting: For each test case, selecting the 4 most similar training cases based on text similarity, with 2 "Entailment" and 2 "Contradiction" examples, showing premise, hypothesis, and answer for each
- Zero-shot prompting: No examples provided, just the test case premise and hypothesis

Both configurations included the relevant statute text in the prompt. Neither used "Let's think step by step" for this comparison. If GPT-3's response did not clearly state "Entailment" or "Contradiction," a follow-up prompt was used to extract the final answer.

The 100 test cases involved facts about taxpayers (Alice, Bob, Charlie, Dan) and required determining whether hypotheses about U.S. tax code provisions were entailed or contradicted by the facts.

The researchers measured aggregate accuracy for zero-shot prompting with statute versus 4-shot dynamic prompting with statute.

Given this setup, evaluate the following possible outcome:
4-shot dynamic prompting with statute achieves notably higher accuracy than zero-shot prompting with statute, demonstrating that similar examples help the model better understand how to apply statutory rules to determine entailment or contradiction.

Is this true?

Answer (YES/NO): NO